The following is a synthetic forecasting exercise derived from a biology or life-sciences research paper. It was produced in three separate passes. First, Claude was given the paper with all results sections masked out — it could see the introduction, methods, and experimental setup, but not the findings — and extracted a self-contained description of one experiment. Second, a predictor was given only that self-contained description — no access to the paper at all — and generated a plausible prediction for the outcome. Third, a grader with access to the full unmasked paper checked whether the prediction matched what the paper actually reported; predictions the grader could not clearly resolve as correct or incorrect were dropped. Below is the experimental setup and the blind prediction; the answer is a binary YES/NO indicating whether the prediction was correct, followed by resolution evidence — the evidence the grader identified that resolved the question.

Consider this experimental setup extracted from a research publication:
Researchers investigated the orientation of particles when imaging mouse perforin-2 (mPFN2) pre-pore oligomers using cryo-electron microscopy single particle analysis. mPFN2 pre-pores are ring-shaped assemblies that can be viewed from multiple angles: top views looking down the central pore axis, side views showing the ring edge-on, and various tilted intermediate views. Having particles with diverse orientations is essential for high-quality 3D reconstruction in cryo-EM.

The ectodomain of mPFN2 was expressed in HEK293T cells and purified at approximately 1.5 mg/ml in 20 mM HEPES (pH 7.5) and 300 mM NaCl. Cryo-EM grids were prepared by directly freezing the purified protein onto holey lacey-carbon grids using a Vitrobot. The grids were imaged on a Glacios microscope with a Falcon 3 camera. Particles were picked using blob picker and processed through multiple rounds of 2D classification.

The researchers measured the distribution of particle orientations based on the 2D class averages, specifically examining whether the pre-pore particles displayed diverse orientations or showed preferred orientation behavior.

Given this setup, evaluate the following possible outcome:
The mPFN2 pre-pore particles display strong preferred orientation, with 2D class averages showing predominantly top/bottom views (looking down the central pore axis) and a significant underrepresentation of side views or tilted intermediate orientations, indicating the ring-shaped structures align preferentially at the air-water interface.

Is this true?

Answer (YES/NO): YES